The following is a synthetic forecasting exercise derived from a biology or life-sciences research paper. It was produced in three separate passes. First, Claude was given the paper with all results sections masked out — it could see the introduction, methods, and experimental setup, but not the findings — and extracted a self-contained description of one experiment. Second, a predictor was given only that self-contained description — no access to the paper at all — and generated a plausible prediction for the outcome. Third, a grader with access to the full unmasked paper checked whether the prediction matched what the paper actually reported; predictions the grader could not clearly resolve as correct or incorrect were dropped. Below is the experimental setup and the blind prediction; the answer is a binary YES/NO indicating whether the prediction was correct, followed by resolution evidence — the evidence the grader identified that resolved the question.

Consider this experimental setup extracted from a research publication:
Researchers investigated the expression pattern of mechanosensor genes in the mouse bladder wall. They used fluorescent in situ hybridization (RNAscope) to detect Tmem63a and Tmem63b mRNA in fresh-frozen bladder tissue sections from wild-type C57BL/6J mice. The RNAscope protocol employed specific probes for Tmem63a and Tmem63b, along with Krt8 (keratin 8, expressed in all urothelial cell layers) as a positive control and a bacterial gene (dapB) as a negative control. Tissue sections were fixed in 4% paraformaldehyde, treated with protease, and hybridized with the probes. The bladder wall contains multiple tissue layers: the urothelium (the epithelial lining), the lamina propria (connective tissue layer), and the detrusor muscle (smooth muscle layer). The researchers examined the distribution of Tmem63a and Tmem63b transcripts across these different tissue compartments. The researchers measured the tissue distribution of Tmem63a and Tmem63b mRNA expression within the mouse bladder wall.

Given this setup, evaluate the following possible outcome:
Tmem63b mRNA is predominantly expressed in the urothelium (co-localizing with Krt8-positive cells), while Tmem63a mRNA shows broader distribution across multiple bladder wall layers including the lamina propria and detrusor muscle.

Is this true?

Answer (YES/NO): YES